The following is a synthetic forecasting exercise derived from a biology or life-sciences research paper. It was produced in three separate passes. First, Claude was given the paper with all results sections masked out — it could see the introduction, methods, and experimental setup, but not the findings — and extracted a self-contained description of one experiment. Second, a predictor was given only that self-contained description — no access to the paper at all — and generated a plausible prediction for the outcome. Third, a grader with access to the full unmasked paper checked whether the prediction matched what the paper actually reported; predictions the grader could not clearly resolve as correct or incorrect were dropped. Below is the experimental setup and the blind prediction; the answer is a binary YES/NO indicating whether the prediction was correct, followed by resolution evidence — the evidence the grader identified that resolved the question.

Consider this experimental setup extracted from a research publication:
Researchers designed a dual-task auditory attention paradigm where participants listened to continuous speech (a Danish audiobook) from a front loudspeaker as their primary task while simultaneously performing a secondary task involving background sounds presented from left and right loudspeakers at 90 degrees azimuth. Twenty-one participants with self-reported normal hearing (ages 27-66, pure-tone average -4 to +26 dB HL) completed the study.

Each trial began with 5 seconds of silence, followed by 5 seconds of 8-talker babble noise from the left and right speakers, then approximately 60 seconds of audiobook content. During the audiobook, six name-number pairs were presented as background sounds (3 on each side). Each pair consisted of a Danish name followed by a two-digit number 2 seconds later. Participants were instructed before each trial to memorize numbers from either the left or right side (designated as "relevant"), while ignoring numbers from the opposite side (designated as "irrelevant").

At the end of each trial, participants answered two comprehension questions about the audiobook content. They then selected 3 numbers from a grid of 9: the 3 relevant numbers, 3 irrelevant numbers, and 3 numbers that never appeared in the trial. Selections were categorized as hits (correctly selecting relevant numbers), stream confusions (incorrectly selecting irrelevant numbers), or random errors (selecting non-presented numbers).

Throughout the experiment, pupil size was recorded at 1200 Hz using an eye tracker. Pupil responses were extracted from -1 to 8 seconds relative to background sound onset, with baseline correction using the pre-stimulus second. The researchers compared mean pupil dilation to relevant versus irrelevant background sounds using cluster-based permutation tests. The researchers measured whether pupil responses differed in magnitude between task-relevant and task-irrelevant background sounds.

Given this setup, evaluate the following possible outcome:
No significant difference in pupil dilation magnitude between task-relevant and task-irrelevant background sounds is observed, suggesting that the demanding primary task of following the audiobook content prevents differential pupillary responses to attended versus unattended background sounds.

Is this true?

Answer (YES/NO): NO